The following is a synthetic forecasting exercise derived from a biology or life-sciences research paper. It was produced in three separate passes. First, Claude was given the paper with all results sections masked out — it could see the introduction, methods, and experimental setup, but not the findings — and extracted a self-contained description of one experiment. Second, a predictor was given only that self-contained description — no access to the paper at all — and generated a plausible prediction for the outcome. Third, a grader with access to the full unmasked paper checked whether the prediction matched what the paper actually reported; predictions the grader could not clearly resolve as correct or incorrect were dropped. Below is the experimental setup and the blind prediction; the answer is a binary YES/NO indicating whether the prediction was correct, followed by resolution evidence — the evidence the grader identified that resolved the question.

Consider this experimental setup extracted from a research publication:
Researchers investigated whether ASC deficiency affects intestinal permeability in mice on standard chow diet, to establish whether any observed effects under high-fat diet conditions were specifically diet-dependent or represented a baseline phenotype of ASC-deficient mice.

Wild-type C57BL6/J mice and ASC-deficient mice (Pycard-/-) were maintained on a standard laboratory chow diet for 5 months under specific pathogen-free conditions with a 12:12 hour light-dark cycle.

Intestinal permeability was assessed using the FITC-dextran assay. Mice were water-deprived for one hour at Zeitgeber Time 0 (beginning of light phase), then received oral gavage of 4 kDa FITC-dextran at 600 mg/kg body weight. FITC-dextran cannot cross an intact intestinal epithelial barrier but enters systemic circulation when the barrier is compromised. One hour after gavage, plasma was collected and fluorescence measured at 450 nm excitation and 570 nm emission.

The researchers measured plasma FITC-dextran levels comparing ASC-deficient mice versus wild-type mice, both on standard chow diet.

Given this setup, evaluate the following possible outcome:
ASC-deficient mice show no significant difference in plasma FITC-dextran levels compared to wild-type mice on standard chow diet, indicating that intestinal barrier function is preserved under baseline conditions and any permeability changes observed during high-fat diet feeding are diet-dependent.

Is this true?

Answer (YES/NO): YES